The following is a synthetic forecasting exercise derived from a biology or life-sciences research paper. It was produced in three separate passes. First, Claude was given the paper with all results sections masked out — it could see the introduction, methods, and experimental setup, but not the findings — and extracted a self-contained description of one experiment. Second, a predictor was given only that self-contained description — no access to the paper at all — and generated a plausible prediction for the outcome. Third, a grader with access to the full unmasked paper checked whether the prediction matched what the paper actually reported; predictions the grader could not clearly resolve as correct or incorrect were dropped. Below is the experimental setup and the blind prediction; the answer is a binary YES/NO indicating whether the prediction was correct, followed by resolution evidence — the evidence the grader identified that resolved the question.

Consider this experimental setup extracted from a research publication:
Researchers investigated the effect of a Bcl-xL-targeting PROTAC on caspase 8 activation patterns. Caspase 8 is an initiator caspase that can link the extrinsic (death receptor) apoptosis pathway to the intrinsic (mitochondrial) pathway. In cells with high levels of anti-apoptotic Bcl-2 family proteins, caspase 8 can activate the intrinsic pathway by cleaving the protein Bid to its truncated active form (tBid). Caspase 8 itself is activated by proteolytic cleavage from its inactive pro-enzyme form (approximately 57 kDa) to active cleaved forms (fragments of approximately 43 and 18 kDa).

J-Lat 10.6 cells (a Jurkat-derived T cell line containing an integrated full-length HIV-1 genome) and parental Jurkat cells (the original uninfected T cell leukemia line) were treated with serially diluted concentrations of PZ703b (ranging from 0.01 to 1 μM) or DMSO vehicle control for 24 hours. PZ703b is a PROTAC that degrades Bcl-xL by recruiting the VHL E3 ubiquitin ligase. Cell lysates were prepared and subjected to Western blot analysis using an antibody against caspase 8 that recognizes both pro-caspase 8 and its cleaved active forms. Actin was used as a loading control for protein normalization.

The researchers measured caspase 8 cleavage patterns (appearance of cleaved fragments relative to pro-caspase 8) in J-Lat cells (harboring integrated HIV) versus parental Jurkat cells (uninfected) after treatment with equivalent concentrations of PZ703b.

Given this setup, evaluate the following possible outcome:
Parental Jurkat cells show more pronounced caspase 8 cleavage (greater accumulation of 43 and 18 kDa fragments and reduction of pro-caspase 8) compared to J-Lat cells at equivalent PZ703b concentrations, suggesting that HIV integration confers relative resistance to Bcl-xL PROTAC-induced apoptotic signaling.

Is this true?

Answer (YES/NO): NO